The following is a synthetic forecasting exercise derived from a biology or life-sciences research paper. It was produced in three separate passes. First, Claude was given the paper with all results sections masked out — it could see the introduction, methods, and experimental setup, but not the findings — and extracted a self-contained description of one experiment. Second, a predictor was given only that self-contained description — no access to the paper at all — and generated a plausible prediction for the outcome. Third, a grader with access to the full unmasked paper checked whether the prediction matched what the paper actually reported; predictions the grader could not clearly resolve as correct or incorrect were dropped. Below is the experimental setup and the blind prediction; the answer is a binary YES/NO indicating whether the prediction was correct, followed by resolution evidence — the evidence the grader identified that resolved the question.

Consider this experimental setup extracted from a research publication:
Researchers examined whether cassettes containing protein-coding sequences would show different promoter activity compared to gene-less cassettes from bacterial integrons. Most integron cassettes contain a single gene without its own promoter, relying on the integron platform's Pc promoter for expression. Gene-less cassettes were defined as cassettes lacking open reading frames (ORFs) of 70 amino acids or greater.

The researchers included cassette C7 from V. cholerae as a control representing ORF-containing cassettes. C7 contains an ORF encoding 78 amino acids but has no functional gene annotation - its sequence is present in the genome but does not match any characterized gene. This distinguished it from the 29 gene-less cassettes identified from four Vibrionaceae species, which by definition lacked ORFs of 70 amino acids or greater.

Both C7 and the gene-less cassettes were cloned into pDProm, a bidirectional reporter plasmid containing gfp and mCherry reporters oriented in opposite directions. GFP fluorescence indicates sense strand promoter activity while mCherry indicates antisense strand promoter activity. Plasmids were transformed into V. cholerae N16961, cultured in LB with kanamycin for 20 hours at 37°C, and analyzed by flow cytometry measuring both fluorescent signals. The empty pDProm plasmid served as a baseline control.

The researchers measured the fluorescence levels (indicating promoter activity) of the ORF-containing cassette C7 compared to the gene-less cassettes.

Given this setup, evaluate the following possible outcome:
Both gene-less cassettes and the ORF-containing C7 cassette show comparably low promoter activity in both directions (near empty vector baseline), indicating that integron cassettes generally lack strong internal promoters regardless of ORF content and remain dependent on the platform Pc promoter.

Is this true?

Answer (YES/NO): NO